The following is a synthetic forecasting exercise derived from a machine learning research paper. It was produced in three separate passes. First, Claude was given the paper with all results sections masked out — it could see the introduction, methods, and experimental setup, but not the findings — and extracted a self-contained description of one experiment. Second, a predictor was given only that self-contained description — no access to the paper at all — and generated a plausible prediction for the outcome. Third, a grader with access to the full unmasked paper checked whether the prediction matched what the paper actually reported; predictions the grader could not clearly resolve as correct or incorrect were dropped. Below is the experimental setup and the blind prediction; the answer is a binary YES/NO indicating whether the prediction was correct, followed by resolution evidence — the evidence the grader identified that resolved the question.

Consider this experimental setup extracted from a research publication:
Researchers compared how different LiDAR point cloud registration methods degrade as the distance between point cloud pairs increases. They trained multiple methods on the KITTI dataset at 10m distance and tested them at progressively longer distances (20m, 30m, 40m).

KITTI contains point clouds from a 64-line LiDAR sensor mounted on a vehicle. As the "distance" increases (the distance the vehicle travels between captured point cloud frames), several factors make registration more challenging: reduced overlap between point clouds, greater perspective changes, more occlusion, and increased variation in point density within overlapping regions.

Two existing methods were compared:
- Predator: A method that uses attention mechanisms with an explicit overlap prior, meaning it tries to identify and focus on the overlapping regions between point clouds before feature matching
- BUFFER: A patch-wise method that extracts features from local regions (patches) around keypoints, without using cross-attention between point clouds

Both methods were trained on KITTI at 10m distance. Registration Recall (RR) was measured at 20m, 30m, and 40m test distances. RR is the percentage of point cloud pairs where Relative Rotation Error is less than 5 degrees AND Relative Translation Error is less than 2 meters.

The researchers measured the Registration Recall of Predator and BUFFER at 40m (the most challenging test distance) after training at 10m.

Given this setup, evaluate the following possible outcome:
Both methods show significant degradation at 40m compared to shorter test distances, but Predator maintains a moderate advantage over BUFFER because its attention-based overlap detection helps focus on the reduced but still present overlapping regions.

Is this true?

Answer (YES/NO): NO